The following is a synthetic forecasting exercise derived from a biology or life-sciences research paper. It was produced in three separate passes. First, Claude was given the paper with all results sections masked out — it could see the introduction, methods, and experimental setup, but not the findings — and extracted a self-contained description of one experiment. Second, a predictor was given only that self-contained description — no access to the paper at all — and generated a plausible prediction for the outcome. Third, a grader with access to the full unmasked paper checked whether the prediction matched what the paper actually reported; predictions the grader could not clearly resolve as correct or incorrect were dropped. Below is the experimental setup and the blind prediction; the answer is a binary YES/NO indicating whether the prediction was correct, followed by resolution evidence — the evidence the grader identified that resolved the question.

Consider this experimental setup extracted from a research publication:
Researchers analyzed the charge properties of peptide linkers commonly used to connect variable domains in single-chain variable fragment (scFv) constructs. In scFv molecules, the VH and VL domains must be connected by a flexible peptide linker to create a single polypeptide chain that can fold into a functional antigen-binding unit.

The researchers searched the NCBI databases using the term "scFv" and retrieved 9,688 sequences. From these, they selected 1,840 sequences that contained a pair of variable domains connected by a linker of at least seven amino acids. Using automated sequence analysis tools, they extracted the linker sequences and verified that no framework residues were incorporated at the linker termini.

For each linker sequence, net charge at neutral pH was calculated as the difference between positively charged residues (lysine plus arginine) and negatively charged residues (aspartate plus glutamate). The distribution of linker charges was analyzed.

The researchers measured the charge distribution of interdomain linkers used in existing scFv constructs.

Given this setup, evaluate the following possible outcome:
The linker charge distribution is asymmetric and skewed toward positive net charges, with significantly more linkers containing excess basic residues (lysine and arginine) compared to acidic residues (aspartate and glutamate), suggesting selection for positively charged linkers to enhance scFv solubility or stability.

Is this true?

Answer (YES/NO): NO